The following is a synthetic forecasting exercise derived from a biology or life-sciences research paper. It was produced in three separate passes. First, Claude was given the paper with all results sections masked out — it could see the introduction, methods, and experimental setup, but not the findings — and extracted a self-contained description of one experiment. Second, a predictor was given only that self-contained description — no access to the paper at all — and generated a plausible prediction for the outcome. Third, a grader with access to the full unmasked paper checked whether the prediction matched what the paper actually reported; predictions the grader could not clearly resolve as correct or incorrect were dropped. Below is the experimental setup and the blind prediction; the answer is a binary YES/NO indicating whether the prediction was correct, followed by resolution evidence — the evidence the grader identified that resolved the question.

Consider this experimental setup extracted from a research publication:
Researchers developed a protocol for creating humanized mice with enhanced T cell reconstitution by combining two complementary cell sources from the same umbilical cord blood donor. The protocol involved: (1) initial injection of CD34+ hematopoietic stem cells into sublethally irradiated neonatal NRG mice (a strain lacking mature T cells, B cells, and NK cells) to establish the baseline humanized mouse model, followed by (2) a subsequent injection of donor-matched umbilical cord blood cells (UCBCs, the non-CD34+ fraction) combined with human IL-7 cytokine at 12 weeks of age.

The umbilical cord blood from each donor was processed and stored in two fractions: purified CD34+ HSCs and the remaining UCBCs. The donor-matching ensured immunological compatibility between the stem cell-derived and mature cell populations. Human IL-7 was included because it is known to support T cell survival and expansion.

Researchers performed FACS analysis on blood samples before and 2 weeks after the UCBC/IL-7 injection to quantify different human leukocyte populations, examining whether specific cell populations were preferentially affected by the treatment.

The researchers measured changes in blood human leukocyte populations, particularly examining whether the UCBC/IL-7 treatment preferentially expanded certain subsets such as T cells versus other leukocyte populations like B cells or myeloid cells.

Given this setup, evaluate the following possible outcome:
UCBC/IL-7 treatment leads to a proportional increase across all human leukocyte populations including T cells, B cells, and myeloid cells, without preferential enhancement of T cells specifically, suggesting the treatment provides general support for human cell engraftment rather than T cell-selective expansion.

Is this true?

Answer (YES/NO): NO